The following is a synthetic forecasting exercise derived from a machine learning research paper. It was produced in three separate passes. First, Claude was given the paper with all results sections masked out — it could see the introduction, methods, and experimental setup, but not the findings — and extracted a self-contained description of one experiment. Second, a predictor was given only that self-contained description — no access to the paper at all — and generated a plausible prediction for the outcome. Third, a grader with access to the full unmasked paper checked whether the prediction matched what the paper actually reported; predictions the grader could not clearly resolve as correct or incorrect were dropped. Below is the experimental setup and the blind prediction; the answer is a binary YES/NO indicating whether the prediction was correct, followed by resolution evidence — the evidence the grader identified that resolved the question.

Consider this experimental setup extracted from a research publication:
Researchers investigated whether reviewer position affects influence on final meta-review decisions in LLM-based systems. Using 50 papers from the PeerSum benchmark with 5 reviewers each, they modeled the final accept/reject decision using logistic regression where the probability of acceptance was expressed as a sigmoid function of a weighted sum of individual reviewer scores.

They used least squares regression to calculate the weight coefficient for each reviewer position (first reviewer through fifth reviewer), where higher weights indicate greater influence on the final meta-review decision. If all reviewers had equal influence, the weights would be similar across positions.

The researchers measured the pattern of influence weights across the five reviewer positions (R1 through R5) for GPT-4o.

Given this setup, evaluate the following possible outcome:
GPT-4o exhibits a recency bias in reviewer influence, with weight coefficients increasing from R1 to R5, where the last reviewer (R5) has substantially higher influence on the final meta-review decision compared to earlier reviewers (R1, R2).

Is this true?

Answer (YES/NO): NO